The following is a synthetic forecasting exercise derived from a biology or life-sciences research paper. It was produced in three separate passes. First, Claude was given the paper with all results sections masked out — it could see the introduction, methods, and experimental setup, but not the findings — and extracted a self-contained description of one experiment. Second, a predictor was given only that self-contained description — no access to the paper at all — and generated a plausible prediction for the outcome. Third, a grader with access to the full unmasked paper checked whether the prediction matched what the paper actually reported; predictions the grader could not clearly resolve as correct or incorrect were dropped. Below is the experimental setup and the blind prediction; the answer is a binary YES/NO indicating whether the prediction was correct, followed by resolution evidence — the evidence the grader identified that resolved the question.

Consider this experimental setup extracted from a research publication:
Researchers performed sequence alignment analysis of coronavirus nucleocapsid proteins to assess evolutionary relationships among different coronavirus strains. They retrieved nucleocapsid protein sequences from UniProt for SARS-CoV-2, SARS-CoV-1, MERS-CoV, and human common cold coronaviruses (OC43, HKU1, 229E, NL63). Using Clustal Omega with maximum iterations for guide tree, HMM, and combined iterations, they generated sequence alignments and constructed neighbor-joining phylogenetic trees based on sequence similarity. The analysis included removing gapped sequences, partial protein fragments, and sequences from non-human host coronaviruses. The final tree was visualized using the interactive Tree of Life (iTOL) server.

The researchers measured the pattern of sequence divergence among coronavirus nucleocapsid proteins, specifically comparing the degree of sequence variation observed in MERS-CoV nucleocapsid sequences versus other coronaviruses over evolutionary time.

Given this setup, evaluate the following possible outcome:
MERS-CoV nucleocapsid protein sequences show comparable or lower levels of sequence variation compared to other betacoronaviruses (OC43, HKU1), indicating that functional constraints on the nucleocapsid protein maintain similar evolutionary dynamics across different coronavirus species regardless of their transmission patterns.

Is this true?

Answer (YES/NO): NO